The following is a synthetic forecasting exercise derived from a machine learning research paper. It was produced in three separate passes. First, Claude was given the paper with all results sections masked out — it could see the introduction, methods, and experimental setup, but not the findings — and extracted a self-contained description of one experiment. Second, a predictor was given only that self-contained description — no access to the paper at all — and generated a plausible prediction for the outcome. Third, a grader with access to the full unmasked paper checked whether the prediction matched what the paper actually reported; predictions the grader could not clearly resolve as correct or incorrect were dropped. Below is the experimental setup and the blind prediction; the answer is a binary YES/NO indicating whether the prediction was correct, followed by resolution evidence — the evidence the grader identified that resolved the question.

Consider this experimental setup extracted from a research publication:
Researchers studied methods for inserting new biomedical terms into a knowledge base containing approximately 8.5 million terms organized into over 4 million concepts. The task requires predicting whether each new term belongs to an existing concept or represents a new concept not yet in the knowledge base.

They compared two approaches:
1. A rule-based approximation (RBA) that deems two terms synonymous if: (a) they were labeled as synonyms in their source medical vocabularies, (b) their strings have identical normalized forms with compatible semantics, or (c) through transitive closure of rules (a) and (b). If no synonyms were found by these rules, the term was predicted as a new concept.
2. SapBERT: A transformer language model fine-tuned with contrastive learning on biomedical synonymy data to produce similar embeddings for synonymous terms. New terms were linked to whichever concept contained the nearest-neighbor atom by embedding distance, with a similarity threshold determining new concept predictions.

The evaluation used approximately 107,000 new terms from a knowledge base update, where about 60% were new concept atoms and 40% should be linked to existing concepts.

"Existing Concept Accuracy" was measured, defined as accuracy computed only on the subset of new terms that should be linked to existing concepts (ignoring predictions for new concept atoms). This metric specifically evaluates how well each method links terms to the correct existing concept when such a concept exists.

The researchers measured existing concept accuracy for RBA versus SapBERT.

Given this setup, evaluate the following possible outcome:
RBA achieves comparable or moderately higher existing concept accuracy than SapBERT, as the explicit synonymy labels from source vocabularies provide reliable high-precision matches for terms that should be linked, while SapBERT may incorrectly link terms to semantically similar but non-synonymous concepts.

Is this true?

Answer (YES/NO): NO